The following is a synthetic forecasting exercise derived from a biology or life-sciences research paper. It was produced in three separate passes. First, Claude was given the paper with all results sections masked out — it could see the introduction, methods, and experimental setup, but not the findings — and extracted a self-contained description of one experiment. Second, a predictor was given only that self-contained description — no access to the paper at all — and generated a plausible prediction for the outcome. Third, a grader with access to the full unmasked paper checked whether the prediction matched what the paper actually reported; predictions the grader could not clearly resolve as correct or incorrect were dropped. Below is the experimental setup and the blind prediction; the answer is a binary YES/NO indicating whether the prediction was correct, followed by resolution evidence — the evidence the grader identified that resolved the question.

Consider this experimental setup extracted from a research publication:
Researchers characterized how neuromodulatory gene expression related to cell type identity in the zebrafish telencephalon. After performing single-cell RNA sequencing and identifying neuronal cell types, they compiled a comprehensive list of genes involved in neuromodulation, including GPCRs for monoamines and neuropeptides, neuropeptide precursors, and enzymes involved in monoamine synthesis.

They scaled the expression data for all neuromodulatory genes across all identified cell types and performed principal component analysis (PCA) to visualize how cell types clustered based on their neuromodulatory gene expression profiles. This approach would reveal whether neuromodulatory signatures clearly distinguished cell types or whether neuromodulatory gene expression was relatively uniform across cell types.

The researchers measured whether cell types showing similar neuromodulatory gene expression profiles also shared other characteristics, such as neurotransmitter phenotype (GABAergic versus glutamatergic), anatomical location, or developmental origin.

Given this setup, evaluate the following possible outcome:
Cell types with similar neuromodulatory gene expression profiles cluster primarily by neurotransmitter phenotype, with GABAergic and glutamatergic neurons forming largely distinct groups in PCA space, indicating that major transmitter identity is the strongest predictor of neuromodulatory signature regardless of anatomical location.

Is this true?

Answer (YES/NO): YES